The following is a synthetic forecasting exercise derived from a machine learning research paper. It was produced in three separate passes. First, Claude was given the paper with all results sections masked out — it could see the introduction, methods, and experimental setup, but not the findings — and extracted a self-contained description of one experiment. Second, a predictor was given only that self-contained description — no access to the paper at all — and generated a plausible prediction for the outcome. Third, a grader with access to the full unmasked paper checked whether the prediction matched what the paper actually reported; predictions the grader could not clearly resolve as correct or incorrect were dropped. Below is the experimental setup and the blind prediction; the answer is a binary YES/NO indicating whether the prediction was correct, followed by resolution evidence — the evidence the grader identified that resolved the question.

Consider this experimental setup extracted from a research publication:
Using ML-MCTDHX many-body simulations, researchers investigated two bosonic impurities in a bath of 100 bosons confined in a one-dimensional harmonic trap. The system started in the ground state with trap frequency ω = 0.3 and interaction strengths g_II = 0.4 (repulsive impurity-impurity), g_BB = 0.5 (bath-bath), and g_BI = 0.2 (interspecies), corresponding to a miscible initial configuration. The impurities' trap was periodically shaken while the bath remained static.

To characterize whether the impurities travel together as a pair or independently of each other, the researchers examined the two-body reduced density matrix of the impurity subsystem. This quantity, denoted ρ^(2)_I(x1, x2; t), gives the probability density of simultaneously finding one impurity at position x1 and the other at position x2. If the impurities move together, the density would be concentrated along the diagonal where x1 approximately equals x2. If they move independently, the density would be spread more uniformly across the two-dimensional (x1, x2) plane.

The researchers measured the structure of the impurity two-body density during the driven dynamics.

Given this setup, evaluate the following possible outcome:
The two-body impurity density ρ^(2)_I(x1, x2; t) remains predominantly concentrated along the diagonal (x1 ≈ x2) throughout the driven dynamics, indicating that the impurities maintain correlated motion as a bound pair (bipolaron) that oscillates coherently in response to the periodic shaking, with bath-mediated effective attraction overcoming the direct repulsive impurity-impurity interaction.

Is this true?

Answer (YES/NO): YES